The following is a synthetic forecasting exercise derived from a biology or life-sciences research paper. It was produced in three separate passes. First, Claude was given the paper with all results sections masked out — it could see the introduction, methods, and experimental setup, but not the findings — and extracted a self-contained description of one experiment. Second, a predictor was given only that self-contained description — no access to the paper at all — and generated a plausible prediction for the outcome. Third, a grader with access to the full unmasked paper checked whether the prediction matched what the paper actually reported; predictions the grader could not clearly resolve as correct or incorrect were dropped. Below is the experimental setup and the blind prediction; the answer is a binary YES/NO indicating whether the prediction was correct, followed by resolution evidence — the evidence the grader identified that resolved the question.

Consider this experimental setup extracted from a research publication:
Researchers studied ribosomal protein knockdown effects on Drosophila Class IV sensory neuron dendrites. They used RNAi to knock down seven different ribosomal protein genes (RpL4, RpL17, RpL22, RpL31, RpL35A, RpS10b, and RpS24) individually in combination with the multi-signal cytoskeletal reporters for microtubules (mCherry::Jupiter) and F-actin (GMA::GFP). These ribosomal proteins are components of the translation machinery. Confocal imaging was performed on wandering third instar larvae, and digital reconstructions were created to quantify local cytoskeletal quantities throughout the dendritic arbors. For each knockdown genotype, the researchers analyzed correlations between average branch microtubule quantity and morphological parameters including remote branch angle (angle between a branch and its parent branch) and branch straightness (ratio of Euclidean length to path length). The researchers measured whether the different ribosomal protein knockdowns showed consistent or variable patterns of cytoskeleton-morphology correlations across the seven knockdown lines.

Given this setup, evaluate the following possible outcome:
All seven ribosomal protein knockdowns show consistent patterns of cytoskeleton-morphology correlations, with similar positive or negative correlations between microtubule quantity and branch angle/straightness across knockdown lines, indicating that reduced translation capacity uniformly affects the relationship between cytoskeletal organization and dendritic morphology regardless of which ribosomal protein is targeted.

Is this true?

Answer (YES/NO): YES